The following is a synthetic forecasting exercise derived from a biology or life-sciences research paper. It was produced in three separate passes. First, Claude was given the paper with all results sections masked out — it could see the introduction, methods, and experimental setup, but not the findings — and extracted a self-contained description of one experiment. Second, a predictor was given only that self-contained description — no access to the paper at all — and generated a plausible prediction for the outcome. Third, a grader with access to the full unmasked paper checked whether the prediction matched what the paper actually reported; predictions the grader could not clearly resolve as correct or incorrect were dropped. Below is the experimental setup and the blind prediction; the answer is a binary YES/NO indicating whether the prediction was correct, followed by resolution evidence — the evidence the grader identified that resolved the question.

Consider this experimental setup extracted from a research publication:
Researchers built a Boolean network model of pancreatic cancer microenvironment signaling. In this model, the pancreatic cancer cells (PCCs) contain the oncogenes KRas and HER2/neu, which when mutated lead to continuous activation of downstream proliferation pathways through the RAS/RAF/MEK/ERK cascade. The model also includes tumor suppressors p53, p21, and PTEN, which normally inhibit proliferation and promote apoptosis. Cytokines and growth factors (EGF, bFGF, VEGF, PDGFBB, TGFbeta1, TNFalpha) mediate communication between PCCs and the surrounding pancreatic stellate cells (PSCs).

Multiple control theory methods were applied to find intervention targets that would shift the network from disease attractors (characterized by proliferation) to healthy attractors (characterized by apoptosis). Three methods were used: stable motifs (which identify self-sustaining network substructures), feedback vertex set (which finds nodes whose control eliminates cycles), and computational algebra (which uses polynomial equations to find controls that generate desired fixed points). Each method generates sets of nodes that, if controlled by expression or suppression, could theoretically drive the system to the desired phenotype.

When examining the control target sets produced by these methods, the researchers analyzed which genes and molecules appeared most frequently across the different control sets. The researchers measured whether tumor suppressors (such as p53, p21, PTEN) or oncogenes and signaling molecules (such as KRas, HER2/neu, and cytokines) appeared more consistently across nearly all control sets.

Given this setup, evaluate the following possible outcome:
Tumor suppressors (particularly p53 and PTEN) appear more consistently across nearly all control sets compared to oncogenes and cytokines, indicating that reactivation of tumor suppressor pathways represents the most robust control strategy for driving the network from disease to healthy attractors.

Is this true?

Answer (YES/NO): NO